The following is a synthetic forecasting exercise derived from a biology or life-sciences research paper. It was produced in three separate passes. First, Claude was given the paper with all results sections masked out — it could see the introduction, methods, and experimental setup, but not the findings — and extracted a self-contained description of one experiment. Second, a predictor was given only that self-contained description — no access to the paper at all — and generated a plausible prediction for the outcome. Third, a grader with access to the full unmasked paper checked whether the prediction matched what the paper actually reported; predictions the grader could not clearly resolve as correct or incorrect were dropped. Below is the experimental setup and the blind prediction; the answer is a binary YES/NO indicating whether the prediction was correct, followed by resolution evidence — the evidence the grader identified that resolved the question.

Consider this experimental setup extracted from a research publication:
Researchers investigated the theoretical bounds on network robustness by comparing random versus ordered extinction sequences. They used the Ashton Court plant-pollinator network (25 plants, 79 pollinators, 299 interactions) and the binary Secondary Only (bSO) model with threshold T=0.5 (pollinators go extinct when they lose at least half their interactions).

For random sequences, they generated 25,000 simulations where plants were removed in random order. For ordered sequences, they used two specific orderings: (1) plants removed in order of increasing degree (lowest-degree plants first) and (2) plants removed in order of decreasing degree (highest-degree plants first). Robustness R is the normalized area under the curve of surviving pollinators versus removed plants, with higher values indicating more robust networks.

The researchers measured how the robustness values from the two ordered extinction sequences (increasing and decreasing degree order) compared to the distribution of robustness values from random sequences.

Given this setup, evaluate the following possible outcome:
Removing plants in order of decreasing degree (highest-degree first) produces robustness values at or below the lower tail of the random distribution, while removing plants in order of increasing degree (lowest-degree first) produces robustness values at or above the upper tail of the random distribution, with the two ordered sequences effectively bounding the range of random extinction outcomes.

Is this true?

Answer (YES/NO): NO